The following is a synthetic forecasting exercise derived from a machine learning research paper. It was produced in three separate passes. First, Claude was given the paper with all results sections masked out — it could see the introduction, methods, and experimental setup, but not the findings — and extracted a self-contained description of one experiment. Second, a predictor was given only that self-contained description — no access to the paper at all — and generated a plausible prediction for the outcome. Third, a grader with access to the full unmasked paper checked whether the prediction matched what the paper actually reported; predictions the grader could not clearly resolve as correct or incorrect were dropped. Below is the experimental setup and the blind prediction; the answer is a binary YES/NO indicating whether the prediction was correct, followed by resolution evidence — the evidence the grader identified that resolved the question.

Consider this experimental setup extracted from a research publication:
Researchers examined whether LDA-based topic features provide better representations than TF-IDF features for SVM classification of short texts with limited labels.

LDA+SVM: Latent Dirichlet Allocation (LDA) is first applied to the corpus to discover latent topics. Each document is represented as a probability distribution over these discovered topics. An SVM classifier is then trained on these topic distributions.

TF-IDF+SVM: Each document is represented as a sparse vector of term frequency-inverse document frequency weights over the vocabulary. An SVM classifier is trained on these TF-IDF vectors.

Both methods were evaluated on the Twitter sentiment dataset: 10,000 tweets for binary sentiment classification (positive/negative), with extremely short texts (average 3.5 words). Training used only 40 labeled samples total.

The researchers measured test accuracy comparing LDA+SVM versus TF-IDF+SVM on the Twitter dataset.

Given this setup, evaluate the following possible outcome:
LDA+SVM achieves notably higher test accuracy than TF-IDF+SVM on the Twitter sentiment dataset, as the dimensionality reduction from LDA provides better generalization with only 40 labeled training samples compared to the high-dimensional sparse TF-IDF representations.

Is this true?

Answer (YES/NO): NO